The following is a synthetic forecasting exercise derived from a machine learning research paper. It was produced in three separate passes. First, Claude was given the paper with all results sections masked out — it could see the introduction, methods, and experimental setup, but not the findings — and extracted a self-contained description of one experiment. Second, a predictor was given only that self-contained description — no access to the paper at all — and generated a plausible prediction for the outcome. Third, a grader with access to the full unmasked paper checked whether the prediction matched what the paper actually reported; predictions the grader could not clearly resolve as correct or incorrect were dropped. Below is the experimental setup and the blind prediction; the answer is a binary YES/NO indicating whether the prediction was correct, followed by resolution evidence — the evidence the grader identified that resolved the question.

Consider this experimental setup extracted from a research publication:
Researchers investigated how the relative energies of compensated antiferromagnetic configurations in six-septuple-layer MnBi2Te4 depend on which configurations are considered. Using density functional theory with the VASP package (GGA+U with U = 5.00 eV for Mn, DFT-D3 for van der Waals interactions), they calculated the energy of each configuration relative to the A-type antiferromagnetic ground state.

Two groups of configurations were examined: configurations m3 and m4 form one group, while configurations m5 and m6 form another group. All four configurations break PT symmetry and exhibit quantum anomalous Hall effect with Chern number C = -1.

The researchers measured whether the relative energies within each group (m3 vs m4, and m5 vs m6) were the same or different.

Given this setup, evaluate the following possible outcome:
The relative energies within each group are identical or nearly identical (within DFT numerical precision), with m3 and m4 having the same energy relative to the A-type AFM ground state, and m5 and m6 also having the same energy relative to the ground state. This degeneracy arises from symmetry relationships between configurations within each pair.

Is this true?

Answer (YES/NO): YES